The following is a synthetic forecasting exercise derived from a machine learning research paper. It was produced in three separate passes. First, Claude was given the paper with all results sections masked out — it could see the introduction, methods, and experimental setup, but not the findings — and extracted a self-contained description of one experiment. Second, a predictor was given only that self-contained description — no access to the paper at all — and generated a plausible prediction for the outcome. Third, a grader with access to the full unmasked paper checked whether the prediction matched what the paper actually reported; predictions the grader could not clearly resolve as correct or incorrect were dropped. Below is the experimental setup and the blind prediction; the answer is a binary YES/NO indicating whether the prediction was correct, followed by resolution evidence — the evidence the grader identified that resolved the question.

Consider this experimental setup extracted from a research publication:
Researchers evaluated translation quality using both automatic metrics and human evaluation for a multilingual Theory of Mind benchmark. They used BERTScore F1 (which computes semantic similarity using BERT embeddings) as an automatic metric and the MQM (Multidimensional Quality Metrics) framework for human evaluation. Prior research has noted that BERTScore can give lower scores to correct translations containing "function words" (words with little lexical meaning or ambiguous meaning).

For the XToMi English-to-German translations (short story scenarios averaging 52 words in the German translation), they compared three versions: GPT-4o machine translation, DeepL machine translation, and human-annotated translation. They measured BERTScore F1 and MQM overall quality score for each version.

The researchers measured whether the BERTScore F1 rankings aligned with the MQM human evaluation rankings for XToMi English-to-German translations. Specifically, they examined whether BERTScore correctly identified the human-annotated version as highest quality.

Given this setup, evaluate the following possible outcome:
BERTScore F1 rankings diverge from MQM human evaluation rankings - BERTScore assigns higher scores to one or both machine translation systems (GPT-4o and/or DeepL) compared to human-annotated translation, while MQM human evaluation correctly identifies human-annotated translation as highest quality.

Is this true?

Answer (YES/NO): YES